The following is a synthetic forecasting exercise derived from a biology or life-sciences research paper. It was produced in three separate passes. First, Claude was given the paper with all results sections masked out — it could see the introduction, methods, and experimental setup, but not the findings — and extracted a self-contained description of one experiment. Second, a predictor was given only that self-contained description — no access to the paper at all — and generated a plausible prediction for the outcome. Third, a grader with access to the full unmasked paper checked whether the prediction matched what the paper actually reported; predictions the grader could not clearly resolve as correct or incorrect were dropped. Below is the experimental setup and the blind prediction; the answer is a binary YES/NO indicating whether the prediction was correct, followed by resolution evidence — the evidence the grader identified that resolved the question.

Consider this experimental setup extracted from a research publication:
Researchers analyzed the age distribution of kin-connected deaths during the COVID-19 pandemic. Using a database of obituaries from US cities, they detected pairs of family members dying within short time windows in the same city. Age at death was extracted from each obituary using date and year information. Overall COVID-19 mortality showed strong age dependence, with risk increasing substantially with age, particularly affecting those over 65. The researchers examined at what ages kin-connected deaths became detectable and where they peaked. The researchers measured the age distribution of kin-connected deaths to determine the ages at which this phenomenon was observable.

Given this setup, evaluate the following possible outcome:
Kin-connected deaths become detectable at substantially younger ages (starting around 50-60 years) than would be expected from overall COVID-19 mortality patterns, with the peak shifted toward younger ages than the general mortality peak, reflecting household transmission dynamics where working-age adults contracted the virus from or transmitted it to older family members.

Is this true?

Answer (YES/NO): NO